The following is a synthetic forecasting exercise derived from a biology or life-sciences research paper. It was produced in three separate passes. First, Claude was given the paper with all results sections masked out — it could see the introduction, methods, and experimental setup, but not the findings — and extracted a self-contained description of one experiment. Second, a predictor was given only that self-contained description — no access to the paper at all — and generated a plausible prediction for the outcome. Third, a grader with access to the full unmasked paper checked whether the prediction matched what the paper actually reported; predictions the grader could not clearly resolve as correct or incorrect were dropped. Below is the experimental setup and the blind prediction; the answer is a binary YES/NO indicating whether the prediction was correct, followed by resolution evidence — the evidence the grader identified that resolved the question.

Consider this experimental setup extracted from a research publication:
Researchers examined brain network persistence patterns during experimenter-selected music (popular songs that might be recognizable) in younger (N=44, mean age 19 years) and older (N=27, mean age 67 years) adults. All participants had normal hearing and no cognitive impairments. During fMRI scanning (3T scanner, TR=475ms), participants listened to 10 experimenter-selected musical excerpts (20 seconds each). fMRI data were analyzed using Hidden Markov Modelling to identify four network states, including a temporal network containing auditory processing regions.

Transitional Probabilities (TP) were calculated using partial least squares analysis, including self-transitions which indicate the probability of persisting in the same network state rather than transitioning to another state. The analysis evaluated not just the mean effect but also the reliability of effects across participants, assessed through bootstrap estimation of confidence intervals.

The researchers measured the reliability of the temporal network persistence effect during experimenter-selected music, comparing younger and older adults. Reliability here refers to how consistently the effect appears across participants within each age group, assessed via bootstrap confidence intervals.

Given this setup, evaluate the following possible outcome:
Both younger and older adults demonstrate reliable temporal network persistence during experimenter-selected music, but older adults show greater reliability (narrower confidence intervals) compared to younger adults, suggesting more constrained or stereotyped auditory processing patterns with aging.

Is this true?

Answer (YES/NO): NO